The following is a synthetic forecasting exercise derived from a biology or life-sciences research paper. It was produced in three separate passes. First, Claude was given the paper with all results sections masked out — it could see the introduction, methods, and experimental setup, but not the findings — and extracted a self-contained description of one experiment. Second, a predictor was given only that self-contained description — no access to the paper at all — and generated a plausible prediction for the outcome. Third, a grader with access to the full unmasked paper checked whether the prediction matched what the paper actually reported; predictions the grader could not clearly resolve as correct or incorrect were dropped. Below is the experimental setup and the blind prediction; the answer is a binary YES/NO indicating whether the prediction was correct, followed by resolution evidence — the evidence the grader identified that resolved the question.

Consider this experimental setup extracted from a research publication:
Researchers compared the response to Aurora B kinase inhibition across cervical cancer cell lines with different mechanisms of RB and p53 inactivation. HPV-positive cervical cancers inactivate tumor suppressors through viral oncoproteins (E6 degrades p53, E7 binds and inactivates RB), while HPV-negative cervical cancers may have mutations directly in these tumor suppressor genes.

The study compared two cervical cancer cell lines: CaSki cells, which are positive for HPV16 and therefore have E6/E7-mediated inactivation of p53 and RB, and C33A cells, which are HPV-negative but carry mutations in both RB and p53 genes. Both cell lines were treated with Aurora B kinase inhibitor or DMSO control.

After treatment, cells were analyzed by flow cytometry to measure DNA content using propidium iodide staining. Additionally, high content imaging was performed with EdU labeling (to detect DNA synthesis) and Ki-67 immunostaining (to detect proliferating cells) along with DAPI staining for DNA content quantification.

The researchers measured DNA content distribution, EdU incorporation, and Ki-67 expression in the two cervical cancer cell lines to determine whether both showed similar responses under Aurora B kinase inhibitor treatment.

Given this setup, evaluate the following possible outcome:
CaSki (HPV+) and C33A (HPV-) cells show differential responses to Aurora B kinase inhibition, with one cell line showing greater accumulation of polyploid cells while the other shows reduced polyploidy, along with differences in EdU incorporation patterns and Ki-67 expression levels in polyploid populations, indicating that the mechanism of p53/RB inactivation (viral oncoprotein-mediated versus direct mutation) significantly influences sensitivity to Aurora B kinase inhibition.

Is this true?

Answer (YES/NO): NO